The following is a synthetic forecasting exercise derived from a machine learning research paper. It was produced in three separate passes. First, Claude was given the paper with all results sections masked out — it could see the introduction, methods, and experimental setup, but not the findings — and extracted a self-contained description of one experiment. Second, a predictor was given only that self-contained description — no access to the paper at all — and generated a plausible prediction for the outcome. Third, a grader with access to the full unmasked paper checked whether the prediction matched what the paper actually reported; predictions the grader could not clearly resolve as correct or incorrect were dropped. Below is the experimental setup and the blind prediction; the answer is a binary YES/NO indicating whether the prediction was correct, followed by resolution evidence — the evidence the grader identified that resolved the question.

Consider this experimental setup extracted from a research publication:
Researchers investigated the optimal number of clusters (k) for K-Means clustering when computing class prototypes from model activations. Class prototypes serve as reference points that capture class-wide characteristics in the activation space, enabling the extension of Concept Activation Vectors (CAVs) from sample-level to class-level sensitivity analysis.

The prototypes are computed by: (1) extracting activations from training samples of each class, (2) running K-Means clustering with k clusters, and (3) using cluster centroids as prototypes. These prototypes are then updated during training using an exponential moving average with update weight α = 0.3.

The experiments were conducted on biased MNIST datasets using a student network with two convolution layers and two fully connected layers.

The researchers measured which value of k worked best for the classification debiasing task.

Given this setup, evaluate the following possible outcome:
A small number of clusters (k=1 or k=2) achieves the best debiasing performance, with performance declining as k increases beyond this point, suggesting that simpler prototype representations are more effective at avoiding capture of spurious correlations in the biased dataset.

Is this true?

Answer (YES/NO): NO